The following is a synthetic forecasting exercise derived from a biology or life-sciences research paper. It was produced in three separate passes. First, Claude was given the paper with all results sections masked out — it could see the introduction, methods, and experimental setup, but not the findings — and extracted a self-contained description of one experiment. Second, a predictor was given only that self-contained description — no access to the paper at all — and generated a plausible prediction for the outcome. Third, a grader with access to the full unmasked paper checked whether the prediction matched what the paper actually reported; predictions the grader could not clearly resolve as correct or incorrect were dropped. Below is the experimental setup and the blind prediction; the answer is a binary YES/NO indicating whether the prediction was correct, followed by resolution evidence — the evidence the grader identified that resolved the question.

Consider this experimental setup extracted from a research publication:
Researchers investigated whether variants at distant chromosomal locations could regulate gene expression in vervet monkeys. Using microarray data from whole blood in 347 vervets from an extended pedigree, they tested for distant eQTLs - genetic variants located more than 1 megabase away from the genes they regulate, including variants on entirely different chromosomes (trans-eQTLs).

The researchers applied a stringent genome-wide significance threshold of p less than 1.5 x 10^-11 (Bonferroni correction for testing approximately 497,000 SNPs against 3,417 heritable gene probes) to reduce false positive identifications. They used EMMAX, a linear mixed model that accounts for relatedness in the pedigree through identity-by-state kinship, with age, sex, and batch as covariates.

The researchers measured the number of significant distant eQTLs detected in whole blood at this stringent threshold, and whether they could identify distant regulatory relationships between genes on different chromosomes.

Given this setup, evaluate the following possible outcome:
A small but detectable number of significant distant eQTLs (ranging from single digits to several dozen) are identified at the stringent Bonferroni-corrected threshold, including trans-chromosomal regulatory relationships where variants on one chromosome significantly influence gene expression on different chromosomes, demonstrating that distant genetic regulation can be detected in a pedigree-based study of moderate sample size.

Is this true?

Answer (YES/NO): NO